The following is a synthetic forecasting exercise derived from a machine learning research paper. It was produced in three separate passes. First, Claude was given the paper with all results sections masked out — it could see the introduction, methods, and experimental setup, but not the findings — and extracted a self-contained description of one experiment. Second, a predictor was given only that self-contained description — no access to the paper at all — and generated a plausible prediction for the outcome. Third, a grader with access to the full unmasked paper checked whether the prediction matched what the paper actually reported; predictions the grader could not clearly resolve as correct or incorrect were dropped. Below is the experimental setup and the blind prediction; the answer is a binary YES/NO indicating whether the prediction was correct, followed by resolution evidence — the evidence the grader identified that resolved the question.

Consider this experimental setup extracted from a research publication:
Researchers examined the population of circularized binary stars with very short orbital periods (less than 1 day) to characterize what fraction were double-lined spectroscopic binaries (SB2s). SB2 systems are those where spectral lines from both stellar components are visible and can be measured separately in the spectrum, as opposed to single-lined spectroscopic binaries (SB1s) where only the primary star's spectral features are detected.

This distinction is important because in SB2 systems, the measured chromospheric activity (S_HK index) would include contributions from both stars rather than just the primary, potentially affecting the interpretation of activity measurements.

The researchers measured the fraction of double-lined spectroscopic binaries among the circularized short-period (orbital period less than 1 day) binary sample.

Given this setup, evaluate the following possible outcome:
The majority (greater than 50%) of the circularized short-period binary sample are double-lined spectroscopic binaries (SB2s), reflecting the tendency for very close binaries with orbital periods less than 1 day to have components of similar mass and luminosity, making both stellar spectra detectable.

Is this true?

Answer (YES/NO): NO